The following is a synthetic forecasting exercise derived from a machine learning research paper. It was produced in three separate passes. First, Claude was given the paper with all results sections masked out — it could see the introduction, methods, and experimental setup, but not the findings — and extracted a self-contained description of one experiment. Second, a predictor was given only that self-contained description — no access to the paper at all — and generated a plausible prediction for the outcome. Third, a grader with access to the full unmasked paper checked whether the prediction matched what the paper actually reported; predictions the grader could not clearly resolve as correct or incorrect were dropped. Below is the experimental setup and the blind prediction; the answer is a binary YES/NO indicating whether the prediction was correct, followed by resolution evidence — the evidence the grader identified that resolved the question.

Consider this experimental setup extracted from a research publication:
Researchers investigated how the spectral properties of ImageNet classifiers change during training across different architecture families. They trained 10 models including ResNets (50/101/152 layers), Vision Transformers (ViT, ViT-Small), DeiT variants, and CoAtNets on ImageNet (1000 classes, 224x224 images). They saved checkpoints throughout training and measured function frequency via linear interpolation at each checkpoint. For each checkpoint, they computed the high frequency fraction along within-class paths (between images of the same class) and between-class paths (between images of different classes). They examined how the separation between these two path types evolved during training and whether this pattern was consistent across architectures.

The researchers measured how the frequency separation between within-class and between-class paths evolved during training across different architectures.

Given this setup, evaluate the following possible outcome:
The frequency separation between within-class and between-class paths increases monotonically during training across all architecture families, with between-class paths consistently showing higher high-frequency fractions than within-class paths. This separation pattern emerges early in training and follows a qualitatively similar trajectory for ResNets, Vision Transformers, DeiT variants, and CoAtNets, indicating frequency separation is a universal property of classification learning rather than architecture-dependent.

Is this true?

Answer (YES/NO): NO